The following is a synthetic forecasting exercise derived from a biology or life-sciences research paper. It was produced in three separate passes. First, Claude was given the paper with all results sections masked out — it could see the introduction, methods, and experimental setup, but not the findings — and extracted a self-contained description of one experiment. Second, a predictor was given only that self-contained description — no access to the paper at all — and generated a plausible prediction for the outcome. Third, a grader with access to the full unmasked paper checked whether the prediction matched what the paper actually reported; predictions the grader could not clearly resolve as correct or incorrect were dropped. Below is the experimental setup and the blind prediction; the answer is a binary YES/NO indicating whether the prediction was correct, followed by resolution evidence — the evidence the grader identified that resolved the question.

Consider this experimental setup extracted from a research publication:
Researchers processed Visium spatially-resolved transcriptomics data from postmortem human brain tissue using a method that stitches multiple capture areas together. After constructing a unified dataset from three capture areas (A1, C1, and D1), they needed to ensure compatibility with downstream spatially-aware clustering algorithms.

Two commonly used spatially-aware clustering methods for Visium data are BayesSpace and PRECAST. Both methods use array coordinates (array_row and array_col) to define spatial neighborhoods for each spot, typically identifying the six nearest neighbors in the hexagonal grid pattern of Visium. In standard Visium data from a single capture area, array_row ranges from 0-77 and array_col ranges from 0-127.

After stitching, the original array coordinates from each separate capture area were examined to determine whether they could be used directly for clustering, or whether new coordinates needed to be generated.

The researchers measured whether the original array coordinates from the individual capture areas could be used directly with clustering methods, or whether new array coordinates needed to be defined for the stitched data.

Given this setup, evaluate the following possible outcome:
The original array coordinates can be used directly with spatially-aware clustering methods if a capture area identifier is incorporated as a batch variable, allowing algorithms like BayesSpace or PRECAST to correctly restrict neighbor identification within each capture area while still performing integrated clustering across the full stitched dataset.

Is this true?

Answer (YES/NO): NO